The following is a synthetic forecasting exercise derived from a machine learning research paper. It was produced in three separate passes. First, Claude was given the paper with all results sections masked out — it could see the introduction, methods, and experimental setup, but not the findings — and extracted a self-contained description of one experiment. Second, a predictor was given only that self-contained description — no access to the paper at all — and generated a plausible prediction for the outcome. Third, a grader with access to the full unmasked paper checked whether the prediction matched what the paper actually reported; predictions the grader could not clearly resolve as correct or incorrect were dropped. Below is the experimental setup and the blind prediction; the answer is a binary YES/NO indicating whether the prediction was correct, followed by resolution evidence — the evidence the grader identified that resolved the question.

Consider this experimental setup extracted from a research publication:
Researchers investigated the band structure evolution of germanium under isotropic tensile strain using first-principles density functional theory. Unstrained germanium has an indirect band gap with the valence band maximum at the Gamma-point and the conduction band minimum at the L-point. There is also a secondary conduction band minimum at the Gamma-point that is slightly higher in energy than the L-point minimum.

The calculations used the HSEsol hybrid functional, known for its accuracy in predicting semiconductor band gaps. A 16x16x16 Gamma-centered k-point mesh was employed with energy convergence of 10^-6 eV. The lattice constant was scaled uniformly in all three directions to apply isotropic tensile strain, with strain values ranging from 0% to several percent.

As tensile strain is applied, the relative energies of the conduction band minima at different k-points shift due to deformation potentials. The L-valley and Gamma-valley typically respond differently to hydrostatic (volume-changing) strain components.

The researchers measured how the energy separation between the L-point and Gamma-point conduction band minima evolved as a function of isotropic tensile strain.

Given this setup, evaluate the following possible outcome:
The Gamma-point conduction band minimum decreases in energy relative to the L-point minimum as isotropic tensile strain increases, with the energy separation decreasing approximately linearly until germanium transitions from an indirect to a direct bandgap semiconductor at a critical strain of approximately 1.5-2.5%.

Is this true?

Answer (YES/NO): NO